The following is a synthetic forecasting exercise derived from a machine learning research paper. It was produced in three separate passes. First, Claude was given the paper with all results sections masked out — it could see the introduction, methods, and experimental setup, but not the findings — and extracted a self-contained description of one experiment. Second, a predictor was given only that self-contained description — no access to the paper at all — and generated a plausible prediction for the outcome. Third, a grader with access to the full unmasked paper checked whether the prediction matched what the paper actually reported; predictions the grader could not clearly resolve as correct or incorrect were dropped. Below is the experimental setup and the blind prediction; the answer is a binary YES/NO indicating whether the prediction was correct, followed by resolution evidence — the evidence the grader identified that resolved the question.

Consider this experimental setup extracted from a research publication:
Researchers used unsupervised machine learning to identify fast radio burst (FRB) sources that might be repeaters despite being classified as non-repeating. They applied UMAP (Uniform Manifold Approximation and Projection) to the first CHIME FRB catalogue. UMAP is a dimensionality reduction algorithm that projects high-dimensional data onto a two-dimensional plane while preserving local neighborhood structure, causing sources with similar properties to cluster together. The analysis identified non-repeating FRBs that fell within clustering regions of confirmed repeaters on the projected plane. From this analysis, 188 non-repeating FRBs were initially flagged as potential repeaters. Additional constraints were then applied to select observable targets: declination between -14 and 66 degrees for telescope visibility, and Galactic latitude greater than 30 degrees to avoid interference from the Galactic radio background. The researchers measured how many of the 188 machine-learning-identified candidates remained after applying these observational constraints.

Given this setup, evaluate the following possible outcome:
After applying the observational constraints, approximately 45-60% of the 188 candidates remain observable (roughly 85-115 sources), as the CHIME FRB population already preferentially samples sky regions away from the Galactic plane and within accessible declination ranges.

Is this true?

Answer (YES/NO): NO